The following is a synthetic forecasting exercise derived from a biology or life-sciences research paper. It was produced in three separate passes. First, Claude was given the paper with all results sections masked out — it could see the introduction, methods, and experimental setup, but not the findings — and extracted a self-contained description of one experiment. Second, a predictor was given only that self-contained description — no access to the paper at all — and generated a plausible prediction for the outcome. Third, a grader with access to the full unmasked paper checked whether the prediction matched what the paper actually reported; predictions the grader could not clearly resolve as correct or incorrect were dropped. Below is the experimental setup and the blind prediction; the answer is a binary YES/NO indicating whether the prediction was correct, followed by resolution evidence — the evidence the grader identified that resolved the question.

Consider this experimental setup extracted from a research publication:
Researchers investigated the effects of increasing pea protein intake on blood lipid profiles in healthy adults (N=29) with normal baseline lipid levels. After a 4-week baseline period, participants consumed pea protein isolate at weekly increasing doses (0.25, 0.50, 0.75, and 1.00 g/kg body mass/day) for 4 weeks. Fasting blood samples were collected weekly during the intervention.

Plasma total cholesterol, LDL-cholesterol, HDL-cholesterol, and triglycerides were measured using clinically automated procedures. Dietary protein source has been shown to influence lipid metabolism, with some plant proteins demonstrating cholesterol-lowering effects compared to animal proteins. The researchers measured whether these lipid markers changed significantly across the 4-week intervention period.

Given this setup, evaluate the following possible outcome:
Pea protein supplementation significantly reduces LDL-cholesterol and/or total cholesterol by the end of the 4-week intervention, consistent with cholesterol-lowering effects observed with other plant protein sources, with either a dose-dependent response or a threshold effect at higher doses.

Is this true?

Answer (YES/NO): NO